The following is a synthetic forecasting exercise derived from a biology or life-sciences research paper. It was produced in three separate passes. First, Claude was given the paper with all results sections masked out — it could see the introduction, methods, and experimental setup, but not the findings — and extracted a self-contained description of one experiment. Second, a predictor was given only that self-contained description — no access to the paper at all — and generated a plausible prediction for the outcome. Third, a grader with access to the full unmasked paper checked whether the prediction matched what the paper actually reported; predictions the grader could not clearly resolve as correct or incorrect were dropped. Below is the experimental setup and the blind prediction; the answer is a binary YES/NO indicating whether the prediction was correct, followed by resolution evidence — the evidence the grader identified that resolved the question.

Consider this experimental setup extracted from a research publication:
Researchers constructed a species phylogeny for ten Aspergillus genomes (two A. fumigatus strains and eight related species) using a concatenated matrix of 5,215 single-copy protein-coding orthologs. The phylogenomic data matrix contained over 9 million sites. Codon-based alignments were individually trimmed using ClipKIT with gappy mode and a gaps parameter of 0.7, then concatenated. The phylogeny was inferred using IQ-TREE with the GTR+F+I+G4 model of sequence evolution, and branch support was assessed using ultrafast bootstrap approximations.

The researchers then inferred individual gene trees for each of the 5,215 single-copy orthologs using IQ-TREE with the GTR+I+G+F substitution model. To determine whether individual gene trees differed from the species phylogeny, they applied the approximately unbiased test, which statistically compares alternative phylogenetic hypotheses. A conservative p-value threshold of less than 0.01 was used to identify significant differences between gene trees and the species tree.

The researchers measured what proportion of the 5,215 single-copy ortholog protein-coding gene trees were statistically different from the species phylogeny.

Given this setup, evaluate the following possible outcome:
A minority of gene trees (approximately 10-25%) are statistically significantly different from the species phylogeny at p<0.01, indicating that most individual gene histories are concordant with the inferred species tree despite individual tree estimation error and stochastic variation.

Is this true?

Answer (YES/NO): YES